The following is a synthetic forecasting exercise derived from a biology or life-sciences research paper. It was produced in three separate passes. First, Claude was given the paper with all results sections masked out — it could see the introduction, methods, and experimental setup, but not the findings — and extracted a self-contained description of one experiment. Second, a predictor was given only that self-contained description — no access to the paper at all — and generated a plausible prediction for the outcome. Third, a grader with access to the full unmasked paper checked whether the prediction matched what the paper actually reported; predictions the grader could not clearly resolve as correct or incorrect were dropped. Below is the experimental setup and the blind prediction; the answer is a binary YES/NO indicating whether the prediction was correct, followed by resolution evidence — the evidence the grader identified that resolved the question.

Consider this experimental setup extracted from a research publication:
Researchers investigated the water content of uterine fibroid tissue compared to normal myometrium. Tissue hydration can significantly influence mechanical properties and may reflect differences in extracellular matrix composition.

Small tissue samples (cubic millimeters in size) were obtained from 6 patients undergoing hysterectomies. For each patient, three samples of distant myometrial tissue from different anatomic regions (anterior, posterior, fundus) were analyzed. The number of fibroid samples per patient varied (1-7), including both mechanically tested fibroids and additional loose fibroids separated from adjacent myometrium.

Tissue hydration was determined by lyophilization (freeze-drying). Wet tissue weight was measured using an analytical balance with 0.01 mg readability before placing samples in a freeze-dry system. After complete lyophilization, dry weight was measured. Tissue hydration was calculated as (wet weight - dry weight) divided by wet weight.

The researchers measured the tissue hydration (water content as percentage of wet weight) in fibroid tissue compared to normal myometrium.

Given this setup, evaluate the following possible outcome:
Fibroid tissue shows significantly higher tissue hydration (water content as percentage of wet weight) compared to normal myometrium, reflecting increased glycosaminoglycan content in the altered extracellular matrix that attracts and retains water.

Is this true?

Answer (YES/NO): NO